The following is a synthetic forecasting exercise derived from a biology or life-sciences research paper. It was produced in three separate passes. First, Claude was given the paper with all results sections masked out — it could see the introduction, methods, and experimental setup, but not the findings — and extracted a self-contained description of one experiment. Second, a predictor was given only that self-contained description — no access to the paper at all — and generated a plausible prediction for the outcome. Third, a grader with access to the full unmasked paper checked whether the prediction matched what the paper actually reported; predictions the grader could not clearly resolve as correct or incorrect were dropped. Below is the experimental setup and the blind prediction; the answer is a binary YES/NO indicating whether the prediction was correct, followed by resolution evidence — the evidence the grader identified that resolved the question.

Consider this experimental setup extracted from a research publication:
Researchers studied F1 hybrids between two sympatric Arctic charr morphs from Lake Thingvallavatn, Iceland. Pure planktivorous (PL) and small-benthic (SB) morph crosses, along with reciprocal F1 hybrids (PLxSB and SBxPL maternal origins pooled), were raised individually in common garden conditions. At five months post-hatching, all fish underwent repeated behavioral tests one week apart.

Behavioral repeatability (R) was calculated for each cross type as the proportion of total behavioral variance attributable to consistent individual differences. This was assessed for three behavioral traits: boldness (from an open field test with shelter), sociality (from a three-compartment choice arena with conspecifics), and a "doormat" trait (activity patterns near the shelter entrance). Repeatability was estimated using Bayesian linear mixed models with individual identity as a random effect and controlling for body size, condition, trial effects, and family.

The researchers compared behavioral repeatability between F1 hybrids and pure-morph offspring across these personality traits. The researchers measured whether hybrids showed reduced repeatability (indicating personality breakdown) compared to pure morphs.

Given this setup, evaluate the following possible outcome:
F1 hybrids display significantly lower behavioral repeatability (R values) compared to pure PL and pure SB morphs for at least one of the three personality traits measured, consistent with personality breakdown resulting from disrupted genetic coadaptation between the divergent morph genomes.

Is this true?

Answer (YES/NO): YES